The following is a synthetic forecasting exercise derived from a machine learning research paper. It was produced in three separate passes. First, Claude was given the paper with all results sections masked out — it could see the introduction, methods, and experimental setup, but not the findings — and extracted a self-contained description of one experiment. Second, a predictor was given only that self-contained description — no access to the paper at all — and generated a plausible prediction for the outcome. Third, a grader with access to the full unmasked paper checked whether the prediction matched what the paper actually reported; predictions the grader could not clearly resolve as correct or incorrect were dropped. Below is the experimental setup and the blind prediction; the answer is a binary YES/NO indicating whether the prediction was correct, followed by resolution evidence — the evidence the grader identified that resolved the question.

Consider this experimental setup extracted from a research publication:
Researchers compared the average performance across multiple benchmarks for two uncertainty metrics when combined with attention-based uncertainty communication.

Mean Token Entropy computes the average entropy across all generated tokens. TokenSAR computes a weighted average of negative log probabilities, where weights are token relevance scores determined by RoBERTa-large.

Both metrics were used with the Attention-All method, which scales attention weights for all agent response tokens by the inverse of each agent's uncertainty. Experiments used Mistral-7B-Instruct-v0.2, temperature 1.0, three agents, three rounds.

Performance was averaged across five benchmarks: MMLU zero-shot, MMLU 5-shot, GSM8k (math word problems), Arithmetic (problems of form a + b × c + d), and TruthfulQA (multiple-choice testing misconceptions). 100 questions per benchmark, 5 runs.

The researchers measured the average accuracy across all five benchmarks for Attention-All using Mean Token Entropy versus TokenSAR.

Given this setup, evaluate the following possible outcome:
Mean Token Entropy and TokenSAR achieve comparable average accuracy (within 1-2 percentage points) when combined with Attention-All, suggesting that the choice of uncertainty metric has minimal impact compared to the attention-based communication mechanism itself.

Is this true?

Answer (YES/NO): YES